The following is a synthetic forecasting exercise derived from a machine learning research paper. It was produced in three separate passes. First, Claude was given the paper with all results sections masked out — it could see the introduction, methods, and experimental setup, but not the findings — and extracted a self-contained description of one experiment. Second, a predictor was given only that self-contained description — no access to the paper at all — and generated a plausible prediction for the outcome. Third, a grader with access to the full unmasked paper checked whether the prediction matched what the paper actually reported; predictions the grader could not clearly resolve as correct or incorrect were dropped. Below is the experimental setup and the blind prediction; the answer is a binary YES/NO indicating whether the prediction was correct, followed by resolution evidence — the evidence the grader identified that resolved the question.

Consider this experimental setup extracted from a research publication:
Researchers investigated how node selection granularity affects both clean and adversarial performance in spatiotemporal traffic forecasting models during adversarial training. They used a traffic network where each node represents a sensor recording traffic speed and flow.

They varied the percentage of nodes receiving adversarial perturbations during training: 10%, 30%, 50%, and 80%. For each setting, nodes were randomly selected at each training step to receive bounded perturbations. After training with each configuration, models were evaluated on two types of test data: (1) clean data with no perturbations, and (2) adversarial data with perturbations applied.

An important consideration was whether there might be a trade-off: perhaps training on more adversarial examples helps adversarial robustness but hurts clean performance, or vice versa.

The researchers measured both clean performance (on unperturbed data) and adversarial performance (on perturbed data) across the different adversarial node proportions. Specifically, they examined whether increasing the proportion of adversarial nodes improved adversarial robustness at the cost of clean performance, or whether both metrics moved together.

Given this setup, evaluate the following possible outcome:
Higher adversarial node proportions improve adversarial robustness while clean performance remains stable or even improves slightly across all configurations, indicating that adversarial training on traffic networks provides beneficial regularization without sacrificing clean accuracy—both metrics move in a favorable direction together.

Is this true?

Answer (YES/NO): NO